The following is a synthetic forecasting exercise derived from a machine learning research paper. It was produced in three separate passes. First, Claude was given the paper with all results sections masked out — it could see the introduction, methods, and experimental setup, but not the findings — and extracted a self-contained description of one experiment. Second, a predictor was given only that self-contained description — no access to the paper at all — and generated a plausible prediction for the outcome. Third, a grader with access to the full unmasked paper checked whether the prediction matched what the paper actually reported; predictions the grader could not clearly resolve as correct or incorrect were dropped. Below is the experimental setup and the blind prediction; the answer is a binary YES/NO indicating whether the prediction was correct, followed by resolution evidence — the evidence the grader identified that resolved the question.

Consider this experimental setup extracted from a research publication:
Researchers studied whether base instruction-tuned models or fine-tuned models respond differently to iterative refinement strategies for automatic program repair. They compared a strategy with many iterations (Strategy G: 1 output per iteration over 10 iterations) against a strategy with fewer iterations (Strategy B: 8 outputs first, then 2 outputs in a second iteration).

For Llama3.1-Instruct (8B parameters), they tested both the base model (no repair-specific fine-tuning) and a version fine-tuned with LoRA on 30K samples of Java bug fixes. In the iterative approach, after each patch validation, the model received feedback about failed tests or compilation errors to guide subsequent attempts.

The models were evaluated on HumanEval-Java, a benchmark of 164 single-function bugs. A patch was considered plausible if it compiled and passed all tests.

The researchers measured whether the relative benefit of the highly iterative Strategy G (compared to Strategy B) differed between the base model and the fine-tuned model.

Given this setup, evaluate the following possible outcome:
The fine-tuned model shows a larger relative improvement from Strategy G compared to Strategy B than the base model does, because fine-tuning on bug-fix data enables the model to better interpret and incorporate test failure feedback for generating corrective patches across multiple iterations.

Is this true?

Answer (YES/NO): NO